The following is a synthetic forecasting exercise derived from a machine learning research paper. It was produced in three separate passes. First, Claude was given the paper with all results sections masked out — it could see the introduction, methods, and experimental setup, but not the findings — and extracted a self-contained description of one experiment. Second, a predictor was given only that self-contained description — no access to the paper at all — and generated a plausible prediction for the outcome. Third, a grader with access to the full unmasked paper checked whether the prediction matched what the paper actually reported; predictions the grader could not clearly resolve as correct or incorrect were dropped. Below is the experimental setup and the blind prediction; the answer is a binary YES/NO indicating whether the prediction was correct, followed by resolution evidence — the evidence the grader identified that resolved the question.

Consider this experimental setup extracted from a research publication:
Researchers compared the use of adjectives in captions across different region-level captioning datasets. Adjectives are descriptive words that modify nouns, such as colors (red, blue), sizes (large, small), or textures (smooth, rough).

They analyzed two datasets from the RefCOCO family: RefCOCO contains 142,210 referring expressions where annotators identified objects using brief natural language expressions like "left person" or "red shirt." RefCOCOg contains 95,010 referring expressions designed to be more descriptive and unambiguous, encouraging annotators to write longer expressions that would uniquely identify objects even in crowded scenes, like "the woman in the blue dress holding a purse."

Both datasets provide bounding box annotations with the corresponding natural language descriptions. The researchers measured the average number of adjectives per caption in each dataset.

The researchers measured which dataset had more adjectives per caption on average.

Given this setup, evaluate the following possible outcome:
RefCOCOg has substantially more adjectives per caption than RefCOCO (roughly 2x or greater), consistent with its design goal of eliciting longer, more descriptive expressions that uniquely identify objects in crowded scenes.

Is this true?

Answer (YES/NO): NO